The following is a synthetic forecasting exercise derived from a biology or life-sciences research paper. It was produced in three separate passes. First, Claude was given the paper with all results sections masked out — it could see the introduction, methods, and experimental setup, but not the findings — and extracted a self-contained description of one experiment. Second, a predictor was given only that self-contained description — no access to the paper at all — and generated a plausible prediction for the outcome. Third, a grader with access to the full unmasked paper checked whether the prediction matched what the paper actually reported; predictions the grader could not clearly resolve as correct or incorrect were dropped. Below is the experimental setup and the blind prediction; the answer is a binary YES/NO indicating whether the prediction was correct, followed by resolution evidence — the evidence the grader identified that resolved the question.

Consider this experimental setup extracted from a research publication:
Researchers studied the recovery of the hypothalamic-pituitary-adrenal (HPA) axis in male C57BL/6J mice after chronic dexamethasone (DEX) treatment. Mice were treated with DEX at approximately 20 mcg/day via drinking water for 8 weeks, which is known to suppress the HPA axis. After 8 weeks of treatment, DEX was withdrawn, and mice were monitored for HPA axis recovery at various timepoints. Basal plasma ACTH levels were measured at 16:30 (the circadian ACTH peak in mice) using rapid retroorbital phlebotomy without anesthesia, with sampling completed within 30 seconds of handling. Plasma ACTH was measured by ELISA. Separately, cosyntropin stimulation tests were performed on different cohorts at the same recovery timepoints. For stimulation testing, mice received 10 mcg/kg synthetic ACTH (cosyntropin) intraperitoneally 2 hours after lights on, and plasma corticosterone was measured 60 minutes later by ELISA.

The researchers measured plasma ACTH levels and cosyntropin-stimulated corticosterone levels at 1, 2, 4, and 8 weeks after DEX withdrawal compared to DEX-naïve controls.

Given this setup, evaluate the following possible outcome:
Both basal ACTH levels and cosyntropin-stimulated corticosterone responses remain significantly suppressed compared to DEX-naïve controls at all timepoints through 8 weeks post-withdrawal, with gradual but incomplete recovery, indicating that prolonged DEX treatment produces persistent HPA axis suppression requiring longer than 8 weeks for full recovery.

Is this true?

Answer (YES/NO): NO